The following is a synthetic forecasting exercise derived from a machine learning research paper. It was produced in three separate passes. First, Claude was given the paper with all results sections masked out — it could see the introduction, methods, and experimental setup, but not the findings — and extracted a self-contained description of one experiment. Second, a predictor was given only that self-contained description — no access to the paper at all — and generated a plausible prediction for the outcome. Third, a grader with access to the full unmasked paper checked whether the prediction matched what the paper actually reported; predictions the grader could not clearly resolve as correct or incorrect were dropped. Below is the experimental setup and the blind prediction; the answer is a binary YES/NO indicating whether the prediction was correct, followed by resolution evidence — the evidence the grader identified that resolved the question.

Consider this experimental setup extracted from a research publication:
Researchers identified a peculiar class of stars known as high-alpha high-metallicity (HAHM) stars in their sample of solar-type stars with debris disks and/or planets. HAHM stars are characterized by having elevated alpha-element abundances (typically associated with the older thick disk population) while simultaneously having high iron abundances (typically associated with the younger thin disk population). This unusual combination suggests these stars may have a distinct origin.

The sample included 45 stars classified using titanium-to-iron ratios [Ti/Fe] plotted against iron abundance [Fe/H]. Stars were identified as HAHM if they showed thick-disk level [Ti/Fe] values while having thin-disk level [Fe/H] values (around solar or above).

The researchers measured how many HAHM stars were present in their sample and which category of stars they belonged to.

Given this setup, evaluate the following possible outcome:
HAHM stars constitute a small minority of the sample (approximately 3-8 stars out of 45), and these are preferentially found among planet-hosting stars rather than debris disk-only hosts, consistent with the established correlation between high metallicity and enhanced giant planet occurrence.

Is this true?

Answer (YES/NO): YES